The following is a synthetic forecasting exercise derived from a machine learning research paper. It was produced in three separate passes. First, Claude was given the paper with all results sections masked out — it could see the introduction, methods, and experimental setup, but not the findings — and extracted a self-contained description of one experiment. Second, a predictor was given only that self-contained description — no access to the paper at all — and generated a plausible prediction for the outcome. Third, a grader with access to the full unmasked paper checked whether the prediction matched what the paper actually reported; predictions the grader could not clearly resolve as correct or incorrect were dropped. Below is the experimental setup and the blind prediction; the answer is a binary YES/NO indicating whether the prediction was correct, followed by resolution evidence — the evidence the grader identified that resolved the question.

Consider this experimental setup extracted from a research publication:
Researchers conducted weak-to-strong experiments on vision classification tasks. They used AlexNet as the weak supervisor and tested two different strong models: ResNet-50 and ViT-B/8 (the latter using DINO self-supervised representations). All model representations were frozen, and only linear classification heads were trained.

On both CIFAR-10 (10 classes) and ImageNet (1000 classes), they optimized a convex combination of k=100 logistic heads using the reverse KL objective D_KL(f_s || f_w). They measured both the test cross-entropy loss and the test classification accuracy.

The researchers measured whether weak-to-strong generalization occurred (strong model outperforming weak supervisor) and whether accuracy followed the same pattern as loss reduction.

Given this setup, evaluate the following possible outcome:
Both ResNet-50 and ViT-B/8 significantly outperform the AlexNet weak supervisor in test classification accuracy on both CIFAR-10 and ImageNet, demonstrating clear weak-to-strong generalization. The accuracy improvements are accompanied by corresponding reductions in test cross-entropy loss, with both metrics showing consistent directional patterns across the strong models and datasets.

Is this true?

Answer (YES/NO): YES